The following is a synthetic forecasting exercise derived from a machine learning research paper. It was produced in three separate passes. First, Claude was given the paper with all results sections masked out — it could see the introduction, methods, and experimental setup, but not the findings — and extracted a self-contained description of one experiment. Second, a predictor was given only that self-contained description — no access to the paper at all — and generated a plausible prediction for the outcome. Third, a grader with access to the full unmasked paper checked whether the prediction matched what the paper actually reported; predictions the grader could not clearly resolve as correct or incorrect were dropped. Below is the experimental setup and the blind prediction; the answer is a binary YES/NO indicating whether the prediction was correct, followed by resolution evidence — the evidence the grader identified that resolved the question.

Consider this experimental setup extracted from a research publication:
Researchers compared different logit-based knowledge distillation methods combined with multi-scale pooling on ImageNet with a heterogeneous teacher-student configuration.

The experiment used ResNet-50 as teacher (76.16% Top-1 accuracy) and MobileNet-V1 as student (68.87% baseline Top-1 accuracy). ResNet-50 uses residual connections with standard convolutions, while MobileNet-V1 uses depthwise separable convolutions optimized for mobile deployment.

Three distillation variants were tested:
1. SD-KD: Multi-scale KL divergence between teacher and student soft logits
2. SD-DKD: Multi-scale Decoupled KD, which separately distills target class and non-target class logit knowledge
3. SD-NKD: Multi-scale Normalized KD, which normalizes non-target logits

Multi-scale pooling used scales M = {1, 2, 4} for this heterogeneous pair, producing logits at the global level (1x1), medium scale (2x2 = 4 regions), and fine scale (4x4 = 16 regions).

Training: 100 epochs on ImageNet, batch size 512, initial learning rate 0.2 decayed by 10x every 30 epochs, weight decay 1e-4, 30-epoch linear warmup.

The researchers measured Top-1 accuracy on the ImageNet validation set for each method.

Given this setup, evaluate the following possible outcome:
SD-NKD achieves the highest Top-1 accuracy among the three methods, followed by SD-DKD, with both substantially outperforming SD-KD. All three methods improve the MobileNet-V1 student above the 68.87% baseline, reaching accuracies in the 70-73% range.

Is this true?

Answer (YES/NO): NO